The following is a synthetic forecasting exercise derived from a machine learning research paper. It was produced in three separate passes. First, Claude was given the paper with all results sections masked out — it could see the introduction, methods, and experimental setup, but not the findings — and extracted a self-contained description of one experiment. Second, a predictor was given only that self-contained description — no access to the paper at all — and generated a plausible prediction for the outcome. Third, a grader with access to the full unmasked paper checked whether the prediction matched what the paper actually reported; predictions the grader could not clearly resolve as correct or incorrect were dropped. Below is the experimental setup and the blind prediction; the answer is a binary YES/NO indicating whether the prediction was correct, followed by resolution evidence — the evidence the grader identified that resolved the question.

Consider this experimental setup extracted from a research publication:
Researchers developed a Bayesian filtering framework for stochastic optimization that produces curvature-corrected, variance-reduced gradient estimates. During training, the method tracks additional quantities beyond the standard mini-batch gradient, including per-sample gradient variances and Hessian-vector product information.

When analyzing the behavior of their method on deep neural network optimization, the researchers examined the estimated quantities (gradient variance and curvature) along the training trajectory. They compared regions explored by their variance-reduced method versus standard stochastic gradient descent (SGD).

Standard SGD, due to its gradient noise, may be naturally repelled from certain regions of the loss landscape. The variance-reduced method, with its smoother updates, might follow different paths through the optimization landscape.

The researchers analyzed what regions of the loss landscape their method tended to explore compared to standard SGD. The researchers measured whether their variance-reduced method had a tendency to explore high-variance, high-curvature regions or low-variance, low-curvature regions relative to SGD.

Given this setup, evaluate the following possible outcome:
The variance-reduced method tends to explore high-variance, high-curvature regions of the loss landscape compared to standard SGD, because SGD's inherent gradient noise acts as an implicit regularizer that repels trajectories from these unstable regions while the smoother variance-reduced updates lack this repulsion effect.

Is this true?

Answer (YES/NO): YES